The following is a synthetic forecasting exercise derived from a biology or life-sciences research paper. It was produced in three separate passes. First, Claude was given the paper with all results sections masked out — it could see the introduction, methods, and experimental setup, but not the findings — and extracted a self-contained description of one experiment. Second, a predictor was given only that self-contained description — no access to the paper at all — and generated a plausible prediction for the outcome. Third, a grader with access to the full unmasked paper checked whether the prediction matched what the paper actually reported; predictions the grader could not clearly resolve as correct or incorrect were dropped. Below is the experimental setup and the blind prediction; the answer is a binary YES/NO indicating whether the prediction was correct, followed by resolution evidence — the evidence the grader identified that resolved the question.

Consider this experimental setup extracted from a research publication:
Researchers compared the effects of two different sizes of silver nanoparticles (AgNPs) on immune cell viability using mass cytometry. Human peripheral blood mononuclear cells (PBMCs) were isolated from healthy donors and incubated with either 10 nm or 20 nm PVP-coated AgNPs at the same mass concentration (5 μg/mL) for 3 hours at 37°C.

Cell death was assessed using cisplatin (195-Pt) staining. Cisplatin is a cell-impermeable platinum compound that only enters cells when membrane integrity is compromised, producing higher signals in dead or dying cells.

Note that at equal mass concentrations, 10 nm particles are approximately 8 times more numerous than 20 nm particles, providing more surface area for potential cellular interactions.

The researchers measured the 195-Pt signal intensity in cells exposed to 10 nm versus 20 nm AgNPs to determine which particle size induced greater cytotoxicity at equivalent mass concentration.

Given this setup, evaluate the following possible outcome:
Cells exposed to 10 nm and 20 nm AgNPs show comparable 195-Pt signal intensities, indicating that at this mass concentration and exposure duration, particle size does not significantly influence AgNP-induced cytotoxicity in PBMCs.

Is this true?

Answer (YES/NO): YES